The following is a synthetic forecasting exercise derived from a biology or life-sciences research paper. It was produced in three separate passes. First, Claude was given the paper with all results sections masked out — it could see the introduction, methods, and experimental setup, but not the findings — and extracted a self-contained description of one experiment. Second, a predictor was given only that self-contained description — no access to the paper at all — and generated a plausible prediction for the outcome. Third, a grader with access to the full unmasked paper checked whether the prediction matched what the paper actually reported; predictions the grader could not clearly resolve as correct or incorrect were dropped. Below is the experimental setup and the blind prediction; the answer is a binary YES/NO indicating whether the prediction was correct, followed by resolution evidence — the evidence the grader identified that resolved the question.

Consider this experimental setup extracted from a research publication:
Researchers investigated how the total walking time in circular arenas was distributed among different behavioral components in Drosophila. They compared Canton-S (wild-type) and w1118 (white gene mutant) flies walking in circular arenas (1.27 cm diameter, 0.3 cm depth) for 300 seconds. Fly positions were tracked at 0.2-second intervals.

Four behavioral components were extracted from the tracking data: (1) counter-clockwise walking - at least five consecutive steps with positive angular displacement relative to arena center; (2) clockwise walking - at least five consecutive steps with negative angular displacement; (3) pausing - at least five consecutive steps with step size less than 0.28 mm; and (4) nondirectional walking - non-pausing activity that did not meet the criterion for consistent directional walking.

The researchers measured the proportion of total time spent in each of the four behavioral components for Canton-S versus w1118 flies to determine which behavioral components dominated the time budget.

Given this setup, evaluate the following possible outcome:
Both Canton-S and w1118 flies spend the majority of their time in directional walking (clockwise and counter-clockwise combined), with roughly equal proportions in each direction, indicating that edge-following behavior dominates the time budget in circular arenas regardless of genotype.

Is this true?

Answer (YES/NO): YES